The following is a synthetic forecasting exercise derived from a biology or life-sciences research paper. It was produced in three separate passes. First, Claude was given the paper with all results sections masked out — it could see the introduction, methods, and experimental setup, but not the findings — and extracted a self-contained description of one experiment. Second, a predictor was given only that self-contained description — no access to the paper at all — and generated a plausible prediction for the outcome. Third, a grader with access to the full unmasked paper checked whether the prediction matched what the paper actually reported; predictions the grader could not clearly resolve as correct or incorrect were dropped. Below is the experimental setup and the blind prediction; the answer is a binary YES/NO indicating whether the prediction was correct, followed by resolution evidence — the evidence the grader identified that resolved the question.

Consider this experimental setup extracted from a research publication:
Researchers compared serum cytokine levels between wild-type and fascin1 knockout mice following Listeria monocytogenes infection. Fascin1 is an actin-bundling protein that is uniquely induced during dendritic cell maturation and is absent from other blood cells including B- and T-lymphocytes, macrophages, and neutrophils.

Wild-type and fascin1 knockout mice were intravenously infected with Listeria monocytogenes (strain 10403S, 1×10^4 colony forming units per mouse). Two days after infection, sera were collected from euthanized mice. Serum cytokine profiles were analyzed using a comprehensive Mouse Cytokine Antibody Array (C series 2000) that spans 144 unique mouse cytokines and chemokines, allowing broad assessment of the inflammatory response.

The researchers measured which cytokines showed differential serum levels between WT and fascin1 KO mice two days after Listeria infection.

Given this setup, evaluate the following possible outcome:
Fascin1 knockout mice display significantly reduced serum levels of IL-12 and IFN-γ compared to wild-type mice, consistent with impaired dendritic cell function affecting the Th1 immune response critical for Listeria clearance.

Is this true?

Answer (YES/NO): NO